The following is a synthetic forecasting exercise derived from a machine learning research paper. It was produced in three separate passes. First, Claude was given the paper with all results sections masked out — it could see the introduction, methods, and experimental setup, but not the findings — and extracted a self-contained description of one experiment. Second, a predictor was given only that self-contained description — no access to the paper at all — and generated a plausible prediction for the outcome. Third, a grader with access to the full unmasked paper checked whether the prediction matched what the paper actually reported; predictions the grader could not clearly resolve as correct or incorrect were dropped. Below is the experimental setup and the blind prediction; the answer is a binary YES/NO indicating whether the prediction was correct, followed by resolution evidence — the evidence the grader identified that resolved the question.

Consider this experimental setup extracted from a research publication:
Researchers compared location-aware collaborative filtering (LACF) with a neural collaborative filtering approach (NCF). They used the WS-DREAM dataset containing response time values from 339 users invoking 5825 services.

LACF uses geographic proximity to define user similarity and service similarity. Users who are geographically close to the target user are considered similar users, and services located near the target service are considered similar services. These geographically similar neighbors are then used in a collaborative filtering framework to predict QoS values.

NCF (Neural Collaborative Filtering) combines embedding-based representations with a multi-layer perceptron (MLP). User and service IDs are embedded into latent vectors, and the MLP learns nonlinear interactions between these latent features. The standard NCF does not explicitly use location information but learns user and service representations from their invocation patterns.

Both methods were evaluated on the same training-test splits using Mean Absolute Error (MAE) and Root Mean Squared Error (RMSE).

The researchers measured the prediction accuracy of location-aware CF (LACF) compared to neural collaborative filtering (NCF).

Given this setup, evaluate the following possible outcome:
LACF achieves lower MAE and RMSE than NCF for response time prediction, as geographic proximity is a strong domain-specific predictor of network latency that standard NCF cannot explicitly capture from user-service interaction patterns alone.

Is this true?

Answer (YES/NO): NO